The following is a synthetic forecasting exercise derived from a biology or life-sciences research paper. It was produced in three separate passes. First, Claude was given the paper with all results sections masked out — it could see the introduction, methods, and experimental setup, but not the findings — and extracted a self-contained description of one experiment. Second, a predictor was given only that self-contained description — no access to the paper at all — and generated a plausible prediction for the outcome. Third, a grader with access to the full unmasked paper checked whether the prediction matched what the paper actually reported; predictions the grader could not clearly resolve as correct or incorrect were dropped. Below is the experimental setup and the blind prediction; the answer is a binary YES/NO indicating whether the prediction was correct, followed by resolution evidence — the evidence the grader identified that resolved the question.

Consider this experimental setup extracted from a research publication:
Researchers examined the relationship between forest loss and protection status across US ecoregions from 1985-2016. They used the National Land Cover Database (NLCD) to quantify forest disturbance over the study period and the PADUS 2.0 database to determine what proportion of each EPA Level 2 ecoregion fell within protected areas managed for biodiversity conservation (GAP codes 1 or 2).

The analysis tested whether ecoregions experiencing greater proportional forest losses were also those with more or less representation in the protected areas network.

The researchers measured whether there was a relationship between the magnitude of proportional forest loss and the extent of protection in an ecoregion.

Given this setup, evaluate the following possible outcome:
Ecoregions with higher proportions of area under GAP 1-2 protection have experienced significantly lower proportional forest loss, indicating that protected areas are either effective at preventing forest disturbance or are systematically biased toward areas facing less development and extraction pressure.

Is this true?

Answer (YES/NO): YES